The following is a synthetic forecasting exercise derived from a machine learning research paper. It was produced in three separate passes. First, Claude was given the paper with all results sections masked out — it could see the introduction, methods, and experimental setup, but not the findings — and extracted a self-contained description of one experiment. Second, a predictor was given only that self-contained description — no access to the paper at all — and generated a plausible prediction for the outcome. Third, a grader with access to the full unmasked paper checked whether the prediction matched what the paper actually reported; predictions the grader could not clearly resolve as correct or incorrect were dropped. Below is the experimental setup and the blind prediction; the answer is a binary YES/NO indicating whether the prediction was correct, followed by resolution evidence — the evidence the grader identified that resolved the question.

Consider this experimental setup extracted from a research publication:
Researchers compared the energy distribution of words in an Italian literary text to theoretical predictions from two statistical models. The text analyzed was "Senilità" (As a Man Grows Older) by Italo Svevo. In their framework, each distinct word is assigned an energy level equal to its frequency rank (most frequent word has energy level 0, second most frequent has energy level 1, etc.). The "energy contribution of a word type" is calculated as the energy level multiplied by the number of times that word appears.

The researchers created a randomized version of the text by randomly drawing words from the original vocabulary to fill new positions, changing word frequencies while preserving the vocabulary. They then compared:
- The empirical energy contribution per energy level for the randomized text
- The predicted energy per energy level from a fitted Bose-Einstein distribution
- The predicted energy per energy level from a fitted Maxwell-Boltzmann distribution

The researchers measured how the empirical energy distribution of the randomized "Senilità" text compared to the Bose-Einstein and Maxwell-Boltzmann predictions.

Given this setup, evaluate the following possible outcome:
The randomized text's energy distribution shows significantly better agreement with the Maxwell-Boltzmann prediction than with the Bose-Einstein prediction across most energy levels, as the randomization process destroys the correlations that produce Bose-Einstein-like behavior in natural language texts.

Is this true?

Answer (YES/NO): NO